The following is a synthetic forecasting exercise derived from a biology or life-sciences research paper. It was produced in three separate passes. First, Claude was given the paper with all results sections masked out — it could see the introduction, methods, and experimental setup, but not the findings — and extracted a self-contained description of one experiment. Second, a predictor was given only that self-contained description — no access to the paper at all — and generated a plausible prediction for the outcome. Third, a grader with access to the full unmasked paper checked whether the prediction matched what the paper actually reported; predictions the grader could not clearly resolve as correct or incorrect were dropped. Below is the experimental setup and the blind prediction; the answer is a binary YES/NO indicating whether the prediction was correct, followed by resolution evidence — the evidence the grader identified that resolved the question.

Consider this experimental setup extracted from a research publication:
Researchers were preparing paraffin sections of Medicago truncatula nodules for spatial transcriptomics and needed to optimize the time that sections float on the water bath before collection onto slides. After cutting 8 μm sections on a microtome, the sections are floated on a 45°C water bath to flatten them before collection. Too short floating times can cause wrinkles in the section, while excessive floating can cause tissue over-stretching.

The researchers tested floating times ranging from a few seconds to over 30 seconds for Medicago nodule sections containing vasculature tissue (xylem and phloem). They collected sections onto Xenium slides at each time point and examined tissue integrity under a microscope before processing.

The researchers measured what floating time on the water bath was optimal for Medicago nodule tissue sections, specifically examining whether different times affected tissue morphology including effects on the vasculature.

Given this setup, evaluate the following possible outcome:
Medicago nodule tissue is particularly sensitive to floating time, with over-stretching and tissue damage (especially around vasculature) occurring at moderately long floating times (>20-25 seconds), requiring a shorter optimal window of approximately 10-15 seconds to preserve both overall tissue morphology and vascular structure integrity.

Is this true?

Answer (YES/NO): NO